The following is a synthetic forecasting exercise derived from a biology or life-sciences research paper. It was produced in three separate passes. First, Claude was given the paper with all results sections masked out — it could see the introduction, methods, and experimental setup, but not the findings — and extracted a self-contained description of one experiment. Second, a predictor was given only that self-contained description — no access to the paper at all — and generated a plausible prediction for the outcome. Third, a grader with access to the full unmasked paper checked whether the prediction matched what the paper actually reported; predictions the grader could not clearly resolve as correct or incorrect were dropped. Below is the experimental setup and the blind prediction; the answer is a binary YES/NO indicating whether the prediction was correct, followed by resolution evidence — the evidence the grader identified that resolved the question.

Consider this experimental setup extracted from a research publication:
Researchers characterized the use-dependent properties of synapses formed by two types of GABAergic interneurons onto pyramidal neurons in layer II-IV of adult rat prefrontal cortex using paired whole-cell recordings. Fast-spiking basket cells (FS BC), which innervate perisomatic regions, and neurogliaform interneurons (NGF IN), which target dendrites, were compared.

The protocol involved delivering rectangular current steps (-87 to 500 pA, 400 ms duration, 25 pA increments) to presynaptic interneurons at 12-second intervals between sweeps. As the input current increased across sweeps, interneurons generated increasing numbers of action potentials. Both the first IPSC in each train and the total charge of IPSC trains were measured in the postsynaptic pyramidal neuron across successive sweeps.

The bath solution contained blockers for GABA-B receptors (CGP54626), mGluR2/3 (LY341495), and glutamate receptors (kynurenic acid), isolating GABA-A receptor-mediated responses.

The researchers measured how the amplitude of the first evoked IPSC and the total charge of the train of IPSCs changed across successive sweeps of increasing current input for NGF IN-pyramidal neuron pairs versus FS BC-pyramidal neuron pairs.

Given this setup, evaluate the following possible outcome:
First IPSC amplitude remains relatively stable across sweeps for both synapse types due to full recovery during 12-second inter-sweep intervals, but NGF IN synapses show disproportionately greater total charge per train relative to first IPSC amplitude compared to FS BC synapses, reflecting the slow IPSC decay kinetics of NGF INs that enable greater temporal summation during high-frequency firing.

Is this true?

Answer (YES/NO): NO